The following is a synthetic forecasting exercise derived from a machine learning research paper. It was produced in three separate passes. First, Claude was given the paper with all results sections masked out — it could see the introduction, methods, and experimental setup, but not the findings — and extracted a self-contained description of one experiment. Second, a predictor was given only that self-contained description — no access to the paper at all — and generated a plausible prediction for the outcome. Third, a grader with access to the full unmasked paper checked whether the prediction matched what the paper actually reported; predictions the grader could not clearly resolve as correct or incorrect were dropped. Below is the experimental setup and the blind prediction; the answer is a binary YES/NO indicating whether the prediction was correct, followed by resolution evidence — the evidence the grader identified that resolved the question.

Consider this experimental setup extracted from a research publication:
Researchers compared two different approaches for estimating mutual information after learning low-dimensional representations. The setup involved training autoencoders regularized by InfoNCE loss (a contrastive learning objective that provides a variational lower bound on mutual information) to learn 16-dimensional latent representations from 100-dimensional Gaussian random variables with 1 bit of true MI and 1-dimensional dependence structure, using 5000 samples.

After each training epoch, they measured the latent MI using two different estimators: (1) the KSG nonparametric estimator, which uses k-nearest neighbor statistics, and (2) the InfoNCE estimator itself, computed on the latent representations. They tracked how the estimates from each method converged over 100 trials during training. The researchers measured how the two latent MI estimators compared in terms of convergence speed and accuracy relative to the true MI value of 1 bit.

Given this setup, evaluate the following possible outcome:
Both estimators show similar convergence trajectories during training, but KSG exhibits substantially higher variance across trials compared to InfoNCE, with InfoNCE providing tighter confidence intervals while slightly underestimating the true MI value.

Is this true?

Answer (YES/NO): NO